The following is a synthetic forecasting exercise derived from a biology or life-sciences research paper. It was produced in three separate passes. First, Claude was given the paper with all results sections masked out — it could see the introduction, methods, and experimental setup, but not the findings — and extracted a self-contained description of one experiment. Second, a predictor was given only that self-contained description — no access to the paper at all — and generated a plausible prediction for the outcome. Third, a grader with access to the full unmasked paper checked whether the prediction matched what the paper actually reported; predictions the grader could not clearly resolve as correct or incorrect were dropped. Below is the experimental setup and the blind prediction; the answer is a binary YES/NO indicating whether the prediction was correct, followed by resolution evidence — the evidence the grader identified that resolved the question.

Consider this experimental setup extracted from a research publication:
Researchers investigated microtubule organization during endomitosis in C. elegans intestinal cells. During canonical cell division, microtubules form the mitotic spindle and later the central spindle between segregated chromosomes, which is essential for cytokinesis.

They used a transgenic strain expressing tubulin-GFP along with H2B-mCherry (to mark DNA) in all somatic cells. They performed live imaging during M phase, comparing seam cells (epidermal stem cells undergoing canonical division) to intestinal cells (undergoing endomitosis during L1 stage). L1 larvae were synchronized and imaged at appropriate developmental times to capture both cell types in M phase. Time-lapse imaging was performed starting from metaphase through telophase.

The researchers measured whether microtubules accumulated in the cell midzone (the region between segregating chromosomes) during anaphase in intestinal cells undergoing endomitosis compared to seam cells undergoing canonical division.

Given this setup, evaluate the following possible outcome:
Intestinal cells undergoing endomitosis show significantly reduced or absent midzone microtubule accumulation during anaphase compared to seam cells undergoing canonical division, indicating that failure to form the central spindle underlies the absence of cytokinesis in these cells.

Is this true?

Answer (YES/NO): YES